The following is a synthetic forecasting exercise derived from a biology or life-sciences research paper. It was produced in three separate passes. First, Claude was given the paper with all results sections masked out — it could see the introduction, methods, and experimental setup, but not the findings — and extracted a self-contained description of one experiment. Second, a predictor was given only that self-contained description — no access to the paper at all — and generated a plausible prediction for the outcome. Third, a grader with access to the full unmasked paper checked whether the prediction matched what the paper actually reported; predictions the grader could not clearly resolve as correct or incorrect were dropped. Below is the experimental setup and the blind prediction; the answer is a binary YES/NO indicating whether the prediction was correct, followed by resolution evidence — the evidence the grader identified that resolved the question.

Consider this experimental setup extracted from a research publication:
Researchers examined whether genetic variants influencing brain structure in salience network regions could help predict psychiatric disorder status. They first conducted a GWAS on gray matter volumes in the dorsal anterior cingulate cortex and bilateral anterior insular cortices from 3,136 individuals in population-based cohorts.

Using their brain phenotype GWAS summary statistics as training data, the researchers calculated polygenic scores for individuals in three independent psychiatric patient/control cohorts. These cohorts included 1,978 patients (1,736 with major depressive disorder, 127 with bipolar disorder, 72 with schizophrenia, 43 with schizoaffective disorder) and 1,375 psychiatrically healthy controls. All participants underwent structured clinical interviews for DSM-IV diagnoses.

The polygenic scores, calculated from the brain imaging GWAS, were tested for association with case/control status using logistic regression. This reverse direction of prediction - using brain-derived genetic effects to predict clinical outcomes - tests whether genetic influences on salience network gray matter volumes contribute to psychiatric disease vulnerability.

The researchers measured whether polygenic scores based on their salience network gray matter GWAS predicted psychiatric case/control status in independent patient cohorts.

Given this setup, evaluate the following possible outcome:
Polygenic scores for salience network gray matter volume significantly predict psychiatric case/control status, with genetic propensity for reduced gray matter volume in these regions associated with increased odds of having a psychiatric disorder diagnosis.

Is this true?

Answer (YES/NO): NO